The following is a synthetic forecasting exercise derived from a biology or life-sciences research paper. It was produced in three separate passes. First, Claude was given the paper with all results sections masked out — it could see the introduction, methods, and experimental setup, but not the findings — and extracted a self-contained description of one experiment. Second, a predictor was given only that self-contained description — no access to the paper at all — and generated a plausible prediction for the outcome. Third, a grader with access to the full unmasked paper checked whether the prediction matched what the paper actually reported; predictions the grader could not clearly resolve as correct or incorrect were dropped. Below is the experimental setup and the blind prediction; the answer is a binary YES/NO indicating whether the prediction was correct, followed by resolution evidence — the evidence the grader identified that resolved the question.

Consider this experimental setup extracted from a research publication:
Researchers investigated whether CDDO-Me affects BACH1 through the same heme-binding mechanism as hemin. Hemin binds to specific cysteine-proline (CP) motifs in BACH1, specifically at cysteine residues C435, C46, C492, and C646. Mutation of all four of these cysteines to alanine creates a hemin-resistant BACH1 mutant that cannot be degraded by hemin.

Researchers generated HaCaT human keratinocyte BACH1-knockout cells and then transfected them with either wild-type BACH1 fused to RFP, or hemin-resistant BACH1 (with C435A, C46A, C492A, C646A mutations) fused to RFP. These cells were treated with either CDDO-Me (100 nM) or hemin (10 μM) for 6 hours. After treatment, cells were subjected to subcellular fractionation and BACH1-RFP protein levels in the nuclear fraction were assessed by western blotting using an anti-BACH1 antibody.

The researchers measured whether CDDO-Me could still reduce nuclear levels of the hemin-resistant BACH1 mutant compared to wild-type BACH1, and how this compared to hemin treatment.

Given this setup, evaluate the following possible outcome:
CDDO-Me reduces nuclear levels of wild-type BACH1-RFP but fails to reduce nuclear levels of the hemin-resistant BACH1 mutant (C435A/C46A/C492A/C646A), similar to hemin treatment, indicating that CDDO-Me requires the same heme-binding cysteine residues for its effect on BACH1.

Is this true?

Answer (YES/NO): NO